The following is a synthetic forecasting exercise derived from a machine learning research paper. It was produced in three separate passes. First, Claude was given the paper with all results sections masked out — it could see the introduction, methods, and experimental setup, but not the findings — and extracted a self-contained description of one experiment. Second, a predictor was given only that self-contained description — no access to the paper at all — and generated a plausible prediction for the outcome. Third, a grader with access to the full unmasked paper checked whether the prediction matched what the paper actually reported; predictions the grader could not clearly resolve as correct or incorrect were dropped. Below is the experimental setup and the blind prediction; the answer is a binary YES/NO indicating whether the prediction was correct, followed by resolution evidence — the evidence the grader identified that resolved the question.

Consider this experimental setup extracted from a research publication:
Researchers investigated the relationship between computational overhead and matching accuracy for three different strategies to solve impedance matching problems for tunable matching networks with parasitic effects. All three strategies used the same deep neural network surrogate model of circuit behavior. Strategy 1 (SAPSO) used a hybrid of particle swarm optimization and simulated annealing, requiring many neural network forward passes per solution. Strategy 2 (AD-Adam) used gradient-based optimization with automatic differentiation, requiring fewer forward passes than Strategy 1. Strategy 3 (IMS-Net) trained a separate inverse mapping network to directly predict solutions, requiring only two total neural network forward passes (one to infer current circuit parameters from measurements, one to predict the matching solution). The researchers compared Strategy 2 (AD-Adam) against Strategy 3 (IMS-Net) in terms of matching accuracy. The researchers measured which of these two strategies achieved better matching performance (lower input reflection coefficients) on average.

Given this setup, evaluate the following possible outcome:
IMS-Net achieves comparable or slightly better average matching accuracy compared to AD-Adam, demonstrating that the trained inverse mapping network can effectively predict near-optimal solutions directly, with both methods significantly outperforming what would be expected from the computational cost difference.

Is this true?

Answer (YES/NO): YES